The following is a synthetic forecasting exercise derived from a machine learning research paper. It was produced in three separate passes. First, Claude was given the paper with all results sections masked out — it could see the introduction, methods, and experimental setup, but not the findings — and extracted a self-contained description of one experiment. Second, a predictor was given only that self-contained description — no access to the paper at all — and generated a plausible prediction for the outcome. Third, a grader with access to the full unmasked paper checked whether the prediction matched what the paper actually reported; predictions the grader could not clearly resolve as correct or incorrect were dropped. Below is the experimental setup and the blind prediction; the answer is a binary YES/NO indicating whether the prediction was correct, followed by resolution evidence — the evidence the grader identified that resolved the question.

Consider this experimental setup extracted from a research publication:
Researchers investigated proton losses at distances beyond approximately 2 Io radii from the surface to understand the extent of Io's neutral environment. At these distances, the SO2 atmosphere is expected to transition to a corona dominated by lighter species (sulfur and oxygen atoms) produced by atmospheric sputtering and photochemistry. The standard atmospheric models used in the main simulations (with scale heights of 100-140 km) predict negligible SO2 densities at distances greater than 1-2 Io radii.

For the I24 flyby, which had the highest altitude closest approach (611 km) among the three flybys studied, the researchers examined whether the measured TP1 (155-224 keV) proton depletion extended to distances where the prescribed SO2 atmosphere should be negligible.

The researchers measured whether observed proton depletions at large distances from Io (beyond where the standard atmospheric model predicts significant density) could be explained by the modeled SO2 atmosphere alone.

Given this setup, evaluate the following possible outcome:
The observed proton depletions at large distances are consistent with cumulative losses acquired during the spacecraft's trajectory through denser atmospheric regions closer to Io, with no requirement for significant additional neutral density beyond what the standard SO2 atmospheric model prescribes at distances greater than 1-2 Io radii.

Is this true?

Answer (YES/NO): NO